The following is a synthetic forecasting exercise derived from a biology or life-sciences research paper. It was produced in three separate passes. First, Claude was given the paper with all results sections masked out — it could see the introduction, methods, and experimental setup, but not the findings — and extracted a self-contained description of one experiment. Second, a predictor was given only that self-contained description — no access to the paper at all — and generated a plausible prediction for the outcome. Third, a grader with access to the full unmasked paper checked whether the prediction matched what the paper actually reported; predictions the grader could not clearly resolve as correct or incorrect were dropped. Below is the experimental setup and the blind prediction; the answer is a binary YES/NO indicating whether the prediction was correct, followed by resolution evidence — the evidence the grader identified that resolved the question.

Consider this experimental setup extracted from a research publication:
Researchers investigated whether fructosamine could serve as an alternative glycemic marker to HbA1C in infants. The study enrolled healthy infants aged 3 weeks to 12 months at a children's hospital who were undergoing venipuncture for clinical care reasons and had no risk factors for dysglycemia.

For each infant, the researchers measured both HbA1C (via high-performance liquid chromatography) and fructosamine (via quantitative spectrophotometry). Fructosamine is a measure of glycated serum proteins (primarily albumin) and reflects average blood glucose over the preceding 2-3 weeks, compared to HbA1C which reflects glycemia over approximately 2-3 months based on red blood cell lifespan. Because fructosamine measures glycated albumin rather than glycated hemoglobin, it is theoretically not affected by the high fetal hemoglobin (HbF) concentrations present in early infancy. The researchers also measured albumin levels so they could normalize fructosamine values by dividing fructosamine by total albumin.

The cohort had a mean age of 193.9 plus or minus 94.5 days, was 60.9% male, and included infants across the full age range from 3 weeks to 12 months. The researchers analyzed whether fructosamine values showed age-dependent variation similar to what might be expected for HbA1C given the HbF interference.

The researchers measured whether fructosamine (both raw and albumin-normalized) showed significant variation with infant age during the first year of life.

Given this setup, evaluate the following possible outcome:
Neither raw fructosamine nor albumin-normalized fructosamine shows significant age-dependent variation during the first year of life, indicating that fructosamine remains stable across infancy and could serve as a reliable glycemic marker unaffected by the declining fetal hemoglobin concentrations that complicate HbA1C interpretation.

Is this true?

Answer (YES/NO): YES